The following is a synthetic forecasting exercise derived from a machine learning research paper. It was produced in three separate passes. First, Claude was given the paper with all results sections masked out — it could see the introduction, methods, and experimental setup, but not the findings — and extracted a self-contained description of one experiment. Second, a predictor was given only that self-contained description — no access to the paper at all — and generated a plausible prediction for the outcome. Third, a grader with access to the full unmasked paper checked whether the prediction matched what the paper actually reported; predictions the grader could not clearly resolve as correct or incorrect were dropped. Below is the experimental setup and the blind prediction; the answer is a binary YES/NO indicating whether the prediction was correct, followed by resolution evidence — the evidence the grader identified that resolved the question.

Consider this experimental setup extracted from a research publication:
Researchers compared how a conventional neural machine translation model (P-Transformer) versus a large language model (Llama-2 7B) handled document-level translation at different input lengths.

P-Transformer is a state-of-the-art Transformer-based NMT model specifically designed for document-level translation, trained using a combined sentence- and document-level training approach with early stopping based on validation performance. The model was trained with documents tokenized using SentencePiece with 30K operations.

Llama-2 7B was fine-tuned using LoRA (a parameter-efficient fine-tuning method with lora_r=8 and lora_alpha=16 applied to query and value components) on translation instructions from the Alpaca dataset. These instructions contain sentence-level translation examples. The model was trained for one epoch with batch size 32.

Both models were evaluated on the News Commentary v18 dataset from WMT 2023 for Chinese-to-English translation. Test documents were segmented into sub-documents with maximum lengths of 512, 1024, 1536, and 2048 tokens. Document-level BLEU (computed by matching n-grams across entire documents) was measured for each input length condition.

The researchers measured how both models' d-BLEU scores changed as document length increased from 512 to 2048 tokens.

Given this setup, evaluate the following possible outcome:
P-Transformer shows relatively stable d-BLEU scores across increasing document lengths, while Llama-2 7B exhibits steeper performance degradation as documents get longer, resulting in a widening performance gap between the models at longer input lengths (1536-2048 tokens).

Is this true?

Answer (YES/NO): YES